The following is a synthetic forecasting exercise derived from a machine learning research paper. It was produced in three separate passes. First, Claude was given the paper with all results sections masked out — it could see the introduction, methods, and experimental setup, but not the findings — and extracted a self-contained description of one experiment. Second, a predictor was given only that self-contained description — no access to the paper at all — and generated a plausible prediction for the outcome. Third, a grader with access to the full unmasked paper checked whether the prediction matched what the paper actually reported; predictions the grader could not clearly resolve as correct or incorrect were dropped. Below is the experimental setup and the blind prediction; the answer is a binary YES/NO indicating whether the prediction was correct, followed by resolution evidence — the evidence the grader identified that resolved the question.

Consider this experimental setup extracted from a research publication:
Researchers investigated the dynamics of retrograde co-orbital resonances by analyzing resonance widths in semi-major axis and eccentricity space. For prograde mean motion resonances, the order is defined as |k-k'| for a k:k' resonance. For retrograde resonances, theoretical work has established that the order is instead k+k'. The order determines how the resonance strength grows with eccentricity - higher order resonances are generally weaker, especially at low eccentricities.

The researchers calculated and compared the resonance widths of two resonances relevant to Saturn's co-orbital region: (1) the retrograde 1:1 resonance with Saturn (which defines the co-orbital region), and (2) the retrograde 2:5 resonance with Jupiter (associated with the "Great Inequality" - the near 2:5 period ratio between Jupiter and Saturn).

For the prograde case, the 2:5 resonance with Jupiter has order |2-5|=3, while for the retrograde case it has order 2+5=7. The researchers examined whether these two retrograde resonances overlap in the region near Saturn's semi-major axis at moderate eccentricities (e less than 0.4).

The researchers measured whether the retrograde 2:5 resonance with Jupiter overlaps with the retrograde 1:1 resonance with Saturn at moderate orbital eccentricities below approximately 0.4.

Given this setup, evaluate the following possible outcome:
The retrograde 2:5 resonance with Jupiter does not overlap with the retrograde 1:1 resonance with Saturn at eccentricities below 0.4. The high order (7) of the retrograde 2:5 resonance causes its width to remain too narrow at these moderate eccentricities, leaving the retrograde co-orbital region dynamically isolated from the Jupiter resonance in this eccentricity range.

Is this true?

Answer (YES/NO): YES